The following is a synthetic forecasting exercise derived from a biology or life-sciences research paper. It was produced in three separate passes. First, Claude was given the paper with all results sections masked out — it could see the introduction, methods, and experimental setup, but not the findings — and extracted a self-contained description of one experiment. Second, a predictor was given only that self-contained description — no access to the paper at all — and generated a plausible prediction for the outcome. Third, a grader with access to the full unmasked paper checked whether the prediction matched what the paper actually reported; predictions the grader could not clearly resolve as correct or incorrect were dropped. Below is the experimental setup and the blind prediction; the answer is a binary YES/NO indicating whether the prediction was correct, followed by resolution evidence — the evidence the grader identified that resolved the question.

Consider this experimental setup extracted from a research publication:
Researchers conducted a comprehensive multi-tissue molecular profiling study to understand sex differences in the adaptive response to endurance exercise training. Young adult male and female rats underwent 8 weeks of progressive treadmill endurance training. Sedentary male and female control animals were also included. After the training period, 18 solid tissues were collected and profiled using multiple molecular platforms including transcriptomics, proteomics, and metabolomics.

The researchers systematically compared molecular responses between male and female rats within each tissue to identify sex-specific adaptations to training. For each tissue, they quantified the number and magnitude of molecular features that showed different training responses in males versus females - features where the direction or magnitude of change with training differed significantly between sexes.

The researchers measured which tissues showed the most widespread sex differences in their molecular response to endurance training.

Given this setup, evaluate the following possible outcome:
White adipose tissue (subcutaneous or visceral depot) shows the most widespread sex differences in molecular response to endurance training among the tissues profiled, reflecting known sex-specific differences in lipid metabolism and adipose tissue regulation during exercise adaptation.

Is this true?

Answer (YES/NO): NO